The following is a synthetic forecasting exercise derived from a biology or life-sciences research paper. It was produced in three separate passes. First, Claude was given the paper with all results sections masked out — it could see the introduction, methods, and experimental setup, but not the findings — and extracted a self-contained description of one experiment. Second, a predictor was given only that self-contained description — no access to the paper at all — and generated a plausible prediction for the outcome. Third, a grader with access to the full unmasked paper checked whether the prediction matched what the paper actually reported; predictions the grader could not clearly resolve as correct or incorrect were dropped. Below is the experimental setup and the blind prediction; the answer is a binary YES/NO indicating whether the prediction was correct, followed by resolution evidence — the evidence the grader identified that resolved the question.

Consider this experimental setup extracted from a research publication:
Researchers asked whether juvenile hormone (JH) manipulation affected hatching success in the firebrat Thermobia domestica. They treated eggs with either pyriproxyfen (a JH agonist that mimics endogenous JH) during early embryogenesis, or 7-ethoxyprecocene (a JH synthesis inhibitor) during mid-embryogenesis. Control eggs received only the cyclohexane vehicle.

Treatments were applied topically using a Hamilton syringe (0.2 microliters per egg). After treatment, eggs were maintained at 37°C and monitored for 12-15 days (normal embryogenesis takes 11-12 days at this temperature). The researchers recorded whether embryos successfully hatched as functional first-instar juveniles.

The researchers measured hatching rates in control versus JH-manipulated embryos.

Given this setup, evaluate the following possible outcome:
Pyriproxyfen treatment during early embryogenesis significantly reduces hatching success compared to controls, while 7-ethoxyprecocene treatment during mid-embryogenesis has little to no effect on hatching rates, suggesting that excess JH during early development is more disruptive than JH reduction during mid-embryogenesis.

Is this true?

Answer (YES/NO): NO